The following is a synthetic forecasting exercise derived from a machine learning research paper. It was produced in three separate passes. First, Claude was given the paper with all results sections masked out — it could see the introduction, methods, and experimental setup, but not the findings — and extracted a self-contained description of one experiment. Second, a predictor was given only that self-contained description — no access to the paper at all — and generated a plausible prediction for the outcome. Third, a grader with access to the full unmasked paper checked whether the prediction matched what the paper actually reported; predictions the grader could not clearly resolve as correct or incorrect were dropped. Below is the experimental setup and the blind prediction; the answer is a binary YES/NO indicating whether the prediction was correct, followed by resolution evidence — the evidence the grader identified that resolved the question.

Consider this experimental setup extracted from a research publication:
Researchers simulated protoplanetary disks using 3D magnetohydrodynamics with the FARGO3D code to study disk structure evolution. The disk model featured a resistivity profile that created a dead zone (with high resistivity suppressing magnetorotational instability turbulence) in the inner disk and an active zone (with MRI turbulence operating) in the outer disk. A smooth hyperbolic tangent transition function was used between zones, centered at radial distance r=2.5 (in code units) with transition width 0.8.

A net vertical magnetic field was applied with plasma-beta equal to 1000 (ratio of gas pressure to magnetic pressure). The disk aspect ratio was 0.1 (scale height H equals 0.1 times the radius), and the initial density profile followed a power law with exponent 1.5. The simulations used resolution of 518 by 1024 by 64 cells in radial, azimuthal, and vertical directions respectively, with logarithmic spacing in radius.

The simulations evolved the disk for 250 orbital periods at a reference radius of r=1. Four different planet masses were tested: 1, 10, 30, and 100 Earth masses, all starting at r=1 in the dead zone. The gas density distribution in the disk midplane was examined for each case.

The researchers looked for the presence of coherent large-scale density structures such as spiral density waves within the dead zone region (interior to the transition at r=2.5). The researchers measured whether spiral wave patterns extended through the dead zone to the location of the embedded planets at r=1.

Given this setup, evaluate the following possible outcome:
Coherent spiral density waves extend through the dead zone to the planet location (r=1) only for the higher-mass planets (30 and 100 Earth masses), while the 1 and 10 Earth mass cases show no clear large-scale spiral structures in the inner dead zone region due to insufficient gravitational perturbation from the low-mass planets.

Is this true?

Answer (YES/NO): NO